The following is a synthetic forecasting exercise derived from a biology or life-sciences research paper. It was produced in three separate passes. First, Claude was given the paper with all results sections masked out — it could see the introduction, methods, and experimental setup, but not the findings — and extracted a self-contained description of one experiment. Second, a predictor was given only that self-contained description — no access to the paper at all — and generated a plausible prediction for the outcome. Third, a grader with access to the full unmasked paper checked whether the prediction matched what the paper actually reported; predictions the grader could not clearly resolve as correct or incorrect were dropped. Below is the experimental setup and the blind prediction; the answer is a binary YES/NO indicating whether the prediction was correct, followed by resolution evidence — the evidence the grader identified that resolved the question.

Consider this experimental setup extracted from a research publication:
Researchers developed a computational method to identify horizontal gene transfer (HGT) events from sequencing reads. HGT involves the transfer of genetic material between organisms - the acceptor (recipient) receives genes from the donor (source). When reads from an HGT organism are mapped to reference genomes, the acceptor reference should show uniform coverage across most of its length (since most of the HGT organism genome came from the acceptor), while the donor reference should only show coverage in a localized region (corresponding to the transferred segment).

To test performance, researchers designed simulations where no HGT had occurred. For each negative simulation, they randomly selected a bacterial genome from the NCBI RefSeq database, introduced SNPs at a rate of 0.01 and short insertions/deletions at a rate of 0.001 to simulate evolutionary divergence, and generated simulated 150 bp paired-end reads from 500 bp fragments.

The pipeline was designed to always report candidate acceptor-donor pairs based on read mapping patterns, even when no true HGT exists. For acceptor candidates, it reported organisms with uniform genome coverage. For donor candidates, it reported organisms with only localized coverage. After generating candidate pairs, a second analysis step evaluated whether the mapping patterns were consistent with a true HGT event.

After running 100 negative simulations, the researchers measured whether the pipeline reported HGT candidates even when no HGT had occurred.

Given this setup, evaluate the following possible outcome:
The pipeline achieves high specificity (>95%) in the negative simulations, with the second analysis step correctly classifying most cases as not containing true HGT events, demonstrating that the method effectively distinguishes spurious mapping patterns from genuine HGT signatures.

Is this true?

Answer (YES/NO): YES